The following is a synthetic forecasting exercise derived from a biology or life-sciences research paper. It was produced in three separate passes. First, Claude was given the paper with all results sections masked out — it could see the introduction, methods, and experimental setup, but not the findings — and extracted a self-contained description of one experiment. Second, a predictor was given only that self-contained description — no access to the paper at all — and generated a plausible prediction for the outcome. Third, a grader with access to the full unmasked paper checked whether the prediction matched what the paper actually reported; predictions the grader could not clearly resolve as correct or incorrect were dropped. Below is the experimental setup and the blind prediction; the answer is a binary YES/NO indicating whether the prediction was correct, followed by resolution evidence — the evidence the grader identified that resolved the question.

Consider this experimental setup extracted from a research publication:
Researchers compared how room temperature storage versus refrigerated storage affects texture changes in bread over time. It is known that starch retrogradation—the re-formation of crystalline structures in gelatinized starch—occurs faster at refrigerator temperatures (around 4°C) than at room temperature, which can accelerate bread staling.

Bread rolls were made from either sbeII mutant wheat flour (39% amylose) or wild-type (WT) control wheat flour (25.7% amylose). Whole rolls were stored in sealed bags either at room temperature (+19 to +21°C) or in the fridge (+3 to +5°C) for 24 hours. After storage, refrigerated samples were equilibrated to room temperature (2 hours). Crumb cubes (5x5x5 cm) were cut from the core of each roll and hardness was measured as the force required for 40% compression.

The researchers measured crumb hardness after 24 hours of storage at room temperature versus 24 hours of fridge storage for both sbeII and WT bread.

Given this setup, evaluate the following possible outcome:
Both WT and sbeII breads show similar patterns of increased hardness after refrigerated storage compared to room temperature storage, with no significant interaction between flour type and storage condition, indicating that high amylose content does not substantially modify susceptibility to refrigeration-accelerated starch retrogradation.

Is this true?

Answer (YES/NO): NO